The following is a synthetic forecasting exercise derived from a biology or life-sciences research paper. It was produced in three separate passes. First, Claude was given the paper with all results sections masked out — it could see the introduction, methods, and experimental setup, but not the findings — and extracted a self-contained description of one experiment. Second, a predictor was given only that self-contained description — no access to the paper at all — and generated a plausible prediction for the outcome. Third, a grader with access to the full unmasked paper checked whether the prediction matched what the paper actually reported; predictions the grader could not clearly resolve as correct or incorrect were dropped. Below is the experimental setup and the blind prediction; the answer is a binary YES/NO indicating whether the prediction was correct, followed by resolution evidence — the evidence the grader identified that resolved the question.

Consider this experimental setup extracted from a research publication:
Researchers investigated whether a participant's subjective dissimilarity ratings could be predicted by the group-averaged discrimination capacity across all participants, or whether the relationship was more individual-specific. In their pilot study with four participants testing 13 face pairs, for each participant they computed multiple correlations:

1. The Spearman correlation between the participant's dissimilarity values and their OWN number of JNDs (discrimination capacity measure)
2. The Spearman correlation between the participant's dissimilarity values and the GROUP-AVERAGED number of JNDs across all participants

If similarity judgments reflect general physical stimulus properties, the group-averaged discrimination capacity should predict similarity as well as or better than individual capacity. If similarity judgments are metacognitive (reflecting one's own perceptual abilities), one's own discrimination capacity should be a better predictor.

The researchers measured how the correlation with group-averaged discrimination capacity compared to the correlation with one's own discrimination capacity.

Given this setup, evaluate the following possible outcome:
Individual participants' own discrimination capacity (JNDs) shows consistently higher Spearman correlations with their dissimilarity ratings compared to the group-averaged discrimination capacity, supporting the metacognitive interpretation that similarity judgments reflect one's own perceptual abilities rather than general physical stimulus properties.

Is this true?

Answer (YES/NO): YES